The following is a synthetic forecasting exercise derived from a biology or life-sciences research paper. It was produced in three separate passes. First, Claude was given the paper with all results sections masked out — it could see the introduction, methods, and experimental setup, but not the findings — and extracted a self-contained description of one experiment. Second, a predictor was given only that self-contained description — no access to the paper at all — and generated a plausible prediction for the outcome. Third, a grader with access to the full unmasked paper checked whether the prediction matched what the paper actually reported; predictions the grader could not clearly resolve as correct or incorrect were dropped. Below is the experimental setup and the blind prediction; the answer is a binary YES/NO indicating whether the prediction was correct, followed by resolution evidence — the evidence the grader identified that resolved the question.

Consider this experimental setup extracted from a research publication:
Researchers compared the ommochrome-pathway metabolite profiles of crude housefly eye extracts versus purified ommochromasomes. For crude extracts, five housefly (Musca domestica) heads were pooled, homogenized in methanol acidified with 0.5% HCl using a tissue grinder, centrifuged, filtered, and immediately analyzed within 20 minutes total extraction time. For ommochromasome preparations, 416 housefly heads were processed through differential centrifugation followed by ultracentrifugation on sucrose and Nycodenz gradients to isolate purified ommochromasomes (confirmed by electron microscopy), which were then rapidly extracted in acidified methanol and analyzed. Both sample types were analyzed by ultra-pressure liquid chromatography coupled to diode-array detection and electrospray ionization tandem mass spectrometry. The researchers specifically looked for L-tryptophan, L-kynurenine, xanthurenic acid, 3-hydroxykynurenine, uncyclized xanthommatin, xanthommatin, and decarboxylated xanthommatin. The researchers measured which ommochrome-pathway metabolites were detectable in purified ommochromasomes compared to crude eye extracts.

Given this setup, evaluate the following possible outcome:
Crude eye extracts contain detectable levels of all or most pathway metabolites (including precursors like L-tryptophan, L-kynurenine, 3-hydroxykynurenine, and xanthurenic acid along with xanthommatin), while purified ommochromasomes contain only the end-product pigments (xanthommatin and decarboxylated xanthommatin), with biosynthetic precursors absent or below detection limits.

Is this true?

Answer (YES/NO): NO